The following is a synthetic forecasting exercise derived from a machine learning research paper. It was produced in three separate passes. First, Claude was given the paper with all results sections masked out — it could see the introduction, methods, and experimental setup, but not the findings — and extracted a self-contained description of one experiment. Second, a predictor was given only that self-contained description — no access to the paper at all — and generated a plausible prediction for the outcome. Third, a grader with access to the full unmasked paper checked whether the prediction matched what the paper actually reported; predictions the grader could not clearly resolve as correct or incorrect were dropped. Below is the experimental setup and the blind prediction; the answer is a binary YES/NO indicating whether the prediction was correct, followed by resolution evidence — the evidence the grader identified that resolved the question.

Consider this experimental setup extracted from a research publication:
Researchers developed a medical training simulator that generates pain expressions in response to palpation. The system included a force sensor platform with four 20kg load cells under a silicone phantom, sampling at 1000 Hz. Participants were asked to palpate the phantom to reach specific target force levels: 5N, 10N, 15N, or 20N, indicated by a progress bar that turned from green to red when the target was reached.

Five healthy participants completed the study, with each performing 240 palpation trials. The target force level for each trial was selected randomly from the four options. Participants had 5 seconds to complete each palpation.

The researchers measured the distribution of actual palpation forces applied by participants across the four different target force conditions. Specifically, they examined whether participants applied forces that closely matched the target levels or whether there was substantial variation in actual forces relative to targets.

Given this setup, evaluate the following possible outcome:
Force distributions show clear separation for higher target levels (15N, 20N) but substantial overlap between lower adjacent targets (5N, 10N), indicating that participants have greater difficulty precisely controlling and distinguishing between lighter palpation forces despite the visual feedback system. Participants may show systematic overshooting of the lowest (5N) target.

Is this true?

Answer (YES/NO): NO